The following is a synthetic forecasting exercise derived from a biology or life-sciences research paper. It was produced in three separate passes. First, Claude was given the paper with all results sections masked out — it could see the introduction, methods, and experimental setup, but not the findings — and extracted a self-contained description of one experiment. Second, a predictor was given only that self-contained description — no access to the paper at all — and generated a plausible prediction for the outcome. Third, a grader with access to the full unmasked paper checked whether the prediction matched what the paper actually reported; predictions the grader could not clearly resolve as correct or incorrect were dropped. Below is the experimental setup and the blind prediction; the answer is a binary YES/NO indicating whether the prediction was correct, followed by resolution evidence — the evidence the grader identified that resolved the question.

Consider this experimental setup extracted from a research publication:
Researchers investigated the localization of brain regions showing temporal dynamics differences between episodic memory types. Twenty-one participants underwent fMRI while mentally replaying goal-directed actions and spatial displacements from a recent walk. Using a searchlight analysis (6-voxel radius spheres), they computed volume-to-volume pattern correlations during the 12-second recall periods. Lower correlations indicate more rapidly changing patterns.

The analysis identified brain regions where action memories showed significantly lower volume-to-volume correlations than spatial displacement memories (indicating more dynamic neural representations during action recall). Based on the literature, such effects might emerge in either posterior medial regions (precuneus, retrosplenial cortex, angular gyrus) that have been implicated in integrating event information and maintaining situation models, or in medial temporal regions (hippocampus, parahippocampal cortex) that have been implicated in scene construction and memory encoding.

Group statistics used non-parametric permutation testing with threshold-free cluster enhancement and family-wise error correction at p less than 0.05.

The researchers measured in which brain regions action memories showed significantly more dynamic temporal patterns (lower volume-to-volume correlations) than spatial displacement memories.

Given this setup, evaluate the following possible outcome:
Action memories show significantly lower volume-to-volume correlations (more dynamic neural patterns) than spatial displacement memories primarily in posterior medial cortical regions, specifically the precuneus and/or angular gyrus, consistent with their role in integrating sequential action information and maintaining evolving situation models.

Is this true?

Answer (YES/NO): YES